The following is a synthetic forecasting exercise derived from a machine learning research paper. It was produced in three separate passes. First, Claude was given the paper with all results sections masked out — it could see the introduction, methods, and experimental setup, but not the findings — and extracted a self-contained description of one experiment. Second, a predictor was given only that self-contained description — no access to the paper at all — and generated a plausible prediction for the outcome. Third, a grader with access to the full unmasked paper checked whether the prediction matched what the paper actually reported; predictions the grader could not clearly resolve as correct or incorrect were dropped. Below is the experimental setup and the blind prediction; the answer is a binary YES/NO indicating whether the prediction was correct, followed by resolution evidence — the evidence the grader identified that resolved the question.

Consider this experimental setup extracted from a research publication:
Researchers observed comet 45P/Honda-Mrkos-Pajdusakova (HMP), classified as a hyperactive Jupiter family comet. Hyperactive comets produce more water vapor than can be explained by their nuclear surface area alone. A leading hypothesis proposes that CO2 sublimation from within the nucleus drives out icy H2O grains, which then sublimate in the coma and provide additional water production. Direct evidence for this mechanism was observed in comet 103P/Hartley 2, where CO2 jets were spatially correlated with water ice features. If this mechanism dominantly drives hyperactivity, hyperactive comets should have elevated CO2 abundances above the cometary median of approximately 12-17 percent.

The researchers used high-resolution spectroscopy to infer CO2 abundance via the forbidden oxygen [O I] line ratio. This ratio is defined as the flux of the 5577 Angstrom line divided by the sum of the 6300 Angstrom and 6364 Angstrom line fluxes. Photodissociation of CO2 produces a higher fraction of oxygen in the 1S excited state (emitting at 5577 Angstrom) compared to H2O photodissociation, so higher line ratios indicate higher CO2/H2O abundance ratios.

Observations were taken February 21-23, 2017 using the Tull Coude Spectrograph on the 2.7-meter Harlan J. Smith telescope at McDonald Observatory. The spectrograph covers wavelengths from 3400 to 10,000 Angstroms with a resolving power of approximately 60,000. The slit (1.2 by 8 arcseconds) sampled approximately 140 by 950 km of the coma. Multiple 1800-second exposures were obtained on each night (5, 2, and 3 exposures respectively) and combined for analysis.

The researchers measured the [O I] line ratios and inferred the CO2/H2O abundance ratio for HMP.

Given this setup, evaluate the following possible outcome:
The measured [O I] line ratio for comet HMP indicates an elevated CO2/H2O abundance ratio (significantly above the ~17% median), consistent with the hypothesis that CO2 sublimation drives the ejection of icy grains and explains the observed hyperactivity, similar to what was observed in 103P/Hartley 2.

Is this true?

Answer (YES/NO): NO